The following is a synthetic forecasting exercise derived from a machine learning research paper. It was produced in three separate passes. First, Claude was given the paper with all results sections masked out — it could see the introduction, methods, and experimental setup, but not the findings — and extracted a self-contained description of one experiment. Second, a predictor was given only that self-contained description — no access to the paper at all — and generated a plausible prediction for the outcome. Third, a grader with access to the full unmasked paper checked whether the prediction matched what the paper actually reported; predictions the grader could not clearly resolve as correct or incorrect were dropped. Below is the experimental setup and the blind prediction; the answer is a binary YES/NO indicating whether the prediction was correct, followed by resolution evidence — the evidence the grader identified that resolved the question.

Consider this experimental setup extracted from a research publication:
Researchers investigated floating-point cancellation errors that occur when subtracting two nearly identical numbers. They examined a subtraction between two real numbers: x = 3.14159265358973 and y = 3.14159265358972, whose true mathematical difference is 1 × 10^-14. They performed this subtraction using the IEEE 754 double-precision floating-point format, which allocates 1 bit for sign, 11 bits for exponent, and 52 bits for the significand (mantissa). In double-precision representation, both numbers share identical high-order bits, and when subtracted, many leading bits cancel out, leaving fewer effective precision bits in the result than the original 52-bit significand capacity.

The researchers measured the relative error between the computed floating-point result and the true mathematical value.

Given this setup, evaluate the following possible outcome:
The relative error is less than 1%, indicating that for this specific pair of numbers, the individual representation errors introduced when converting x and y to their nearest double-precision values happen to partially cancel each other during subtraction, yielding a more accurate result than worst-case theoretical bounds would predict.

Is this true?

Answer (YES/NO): NO